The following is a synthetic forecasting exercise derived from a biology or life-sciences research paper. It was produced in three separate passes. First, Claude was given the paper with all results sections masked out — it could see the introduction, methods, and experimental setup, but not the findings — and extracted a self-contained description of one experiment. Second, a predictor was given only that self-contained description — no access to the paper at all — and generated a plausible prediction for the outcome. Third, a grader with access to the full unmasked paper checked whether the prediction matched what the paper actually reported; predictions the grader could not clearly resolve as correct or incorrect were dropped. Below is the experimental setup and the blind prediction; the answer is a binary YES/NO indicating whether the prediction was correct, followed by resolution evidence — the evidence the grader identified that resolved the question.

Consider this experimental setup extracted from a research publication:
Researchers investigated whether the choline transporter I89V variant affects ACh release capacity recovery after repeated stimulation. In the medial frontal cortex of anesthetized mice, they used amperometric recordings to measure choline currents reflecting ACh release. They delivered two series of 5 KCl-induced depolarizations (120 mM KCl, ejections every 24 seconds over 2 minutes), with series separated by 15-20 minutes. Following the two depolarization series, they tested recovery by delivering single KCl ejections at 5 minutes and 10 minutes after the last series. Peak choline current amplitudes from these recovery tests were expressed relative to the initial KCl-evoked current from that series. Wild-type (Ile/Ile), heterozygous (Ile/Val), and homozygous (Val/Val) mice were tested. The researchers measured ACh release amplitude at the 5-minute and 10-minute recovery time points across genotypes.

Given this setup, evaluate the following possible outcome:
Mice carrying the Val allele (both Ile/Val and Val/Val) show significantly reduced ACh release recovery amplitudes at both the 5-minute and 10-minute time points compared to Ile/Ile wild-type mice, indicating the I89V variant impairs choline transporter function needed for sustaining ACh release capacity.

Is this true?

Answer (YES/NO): YES